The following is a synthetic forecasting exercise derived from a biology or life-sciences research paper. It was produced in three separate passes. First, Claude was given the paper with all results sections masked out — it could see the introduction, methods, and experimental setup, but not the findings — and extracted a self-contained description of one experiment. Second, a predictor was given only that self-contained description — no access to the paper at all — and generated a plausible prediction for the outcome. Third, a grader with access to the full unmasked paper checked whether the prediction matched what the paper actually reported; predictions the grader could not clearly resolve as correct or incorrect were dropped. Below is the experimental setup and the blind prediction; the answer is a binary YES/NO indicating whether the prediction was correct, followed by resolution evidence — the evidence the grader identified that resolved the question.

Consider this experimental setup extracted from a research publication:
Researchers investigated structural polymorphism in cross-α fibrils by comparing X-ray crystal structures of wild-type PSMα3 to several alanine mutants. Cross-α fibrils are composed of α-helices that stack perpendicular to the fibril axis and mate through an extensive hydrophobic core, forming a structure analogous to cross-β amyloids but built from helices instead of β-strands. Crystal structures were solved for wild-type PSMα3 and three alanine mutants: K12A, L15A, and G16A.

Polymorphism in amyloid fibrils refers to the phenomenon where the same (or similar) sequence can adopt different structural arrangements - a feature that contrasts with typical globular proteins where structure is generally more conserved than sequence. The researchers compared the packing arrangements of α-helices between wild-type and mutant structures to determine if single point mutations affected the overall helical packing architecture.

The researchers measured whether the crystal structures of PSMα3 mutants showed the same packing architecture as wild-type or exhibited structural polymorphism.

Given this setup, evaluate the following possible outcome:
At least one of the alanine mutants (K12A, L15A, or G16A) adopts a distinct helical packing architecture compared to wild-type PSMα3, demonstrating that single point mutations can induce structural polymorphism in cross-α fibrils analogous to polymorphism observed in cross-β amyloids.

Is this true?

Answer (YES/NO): YES